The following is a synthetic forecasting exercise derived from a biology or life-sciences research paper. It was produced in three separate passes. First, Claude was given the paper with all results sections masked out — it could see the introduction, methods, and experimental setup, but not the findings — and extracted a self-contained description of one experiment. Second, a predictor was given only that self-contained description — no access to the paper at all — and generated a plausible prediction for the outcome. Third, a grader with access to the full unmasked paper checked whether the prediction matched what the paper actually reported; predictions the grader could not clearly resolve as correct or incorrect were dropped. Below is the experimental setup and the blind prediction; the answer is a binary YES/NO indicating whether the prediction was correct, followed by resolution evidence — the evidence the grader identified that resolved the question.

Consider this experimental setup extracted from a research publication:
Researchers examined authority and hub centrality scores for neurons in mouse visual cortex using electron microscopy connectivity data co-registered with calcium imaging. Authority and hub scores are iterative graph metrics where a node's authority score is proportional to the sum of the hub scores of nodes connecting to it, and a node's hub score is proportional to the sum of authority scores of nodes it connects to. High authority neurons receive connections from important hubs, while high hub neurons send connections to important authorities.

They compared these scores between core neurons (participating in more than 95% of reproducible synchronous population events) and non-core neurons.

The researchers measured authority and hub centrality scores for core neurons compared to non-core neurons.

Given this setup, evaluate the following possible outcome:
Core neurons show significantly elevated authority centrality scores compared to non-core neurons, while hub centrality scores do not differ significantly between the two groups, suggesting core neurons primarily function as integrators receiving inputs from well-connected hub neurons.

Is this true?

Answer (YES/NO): NO